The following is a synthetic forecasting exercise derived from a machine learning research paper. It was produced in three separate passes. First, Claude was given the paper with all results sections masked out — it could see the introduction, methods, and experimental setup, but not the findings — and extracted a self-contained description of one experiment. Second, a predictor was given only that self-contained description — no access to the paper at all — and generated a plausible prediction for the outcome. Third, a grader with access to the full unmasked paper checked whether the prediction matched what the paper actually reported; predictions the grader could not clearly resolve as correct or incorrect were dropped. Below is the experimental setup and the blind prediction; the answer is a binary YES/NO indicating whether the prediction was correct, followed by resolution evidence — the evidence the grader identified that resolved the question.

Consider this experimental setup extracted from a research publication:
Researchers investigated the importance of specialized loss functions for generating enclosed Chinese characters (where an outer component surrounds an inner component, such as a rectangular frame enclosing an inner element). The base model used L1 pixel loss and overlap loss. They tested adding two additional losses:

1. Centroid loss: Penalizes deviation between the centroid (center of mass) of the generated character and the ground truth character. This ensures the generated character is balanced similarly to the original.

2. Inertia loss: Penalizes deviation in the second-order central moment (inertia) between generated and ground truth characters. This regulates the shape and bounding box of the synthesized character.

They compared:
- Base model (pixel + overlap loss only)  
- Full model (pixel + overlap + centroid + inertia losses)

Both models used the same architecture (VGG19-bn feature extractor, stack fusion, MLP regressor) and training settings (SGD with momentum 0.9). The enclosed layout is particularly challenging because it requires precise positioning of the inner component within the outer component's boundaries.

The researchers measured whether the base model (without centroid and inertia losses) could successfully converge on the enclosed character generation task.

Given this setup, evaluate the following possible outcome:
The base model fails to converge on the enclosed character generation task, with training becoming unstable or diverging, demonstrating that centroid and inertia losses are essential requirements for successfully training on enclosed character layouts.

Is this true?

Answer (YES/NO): YES